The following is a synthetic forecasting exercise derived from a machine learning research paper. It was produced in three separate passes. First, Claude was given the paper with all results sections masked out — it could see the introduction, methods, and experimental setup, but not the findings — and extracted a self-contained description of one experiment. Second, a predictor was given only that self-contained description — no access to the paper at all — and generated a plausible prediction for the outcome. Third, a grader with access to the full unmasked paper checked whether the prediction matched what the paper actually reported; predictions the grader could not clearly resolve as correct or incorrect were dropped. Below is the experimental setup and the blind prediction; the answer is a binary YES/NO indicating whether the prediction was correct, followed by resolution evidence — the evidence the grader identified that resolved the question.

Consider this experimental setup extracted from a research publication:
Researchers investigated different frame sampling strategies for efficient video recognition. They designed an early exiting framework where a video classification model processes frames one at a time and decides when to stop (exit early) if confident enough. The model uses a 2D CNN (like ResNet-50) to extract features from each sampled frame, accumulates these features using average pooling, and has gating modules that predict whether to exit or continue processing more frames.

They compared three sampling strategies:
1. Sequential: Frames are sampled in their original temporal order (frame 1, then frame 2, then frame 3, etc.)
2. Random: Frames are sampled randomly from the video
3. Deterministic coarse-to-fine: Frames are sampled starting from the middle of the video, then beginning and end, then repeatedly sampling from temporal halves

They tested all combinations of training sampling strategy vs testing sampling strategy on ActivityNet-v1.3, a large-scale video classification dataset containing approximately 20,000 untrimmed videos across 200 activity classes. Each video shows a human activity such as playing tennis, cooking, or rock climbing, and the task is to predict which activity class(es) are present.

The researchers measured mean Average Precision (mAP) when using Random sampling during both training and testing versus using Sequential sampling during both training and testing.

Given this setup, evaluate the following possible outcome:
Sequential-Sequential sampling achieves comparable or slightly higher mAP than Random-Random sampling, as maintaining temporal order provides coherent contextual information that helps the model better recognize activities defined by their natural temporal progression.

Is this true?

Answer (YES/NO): NO